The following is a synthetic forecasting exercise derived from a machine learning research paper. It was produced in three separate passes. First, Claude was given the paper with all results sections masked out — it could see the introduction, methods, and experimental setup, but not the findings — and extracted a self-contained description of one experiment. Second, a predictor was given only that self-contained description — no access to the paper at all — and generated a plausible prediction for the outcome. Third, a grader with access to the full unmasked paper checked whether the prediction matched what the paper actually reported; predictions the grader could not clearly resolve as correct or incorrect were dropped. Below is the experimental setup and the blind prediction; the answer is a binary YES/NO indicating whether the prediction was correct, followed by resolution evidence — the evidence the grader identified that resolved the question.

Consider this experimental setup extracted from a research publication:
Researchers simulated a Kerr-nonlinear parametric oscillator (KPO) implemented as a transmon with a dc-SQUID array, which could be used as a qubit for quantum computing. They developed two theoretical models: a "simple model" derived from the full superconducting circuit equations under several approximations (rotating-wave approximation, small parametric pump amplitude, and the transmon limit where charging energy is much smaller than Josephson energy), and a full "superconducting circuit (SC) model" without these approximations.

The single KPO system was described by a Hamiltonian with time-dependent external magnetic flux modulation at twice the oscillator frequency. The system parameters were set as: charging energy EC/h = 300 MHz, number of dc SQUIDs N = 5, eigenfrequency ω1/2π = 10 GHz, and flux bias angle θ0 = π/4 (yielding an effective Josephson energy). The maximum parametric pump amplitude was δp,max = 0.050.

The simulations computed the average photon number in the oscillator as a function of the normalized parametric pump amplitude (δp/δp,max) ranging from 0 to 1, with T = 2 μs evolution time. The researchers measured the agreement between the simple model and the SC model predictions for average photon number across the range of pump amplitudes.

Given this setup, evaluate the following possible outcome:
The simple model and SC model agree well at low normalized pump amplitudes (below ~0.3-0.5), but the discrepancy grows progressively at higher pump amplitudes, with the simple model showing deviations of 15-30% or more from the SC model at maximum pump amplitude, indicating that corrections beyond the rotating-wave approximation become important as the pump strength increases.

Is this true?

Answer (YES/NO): NO